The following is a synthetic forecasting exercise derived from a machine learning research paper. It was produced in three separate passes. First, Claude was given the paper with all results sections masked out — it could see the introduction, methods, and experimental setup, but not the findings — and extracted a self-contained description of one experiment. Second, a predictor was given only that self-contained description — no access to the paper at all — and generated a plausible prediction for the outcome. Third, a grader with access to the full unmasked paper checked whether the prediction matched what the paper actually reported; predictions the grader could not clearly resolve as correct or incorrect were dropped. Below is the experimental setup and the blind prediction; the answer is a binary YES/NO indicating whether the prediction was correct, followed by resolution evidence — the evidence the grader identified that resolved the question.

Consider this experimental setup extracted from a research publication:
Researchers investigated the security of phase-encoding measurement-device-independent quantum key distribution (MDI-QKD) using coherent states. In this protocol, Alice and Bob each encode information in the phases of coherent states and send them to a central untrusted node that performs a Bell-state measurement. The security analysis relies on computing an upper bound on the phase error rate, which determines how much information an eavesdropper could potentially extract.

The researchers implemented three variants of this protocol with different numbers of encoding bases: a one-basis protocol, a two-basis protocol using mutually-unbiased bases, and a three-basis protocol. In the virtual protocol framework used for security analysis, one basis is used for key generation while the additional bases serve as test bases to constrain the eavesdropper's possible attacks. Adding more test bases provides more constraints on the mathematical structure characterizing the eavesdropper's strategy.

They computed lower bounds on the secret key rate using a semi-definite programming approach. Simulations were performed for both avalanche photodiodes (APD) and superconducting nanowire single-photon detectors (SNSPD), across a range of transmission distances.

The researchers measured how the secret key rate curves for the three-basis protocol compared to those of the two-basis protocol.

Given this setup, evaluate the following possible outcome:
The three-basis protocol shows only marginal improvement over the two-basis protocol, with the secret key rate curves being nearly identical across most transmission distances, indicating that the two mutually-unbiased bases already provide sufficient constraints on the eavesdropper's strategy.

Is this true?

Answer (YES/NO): YES